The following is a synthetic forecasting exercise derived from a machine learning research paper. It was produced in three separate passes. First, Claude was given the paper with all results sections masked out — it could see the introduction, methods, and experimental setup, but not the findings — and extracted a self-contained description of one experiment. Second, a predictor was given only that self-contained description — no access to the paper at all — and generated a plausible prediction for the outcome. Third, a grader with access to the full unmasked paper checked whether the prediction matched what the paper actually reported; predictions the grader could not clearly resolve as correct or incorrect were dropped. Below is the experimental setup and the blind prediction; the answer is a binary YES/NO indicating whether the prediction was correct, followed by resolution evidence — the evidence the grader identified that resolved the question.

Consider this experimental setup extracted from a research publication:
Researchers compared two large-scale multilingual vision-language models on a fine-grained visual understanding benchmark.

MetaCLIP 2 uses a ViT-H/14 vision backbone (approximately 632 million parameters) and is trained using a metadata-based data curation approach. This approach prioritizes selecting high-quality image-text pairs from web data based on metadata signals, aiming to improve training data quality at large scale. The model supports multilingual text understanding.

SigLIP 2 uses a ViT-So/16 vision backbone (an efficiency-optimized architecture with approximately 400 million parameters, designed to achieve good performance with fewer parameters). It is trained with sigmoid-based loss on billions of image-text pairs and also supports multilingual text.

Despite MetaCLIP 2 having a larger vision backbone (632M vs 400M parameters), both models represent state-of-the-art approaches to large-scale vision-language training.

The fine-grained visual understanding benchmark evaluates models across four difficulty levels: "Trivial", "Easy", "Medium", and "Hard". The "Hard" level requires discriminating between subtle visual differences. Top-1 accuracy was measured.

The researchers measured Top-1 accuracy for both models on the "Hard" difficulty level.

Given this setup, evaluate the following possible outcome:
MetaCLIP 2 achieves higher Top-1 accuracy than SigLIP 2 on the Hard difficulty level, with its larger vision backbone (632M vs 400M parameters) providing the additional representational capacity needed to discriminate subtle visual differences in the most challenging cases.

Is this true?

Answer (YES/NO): NO